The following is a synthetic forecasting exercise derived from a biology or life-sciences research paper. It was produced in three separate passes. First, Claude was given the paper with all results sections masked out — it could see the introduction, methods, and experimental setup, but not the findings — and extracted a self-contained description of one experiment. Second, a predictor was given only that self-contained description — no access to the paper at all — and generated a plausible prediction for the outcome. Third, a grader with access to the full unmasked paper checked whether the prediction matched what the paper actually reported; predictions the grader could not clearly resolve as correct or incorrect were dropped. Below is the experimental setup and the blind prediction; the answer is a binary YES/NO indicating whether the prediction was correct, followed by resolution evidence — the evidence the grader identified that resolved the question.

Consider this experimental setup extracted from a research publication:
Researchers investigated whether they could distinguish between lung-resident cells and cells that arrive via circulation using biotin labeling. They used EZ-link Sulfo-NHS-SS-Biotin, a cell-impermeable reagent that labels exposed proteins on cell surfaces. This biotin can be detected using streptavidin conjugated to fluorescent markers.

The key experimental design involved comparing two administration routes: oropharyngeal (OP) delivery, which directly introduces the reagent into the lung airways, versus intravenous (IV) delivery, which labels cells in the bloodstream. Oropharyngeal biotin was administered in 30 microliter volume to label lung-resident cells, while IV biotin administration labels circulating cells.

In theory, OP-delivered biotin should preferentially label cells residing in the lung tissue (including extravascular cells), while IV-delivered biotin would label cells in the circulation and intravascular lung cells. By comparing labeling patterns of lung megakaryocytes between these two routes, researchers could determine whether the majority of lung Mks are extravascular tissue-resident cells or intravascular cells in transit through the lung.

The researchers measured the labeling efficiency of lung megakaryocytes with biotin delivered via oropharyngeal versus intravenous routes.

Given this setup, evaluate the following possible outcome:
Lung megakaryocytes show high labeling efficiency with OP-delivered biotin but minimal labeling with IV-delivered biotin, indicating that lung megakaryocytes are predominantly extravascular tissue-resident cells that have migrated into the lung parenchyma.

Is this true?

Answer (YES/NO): NO